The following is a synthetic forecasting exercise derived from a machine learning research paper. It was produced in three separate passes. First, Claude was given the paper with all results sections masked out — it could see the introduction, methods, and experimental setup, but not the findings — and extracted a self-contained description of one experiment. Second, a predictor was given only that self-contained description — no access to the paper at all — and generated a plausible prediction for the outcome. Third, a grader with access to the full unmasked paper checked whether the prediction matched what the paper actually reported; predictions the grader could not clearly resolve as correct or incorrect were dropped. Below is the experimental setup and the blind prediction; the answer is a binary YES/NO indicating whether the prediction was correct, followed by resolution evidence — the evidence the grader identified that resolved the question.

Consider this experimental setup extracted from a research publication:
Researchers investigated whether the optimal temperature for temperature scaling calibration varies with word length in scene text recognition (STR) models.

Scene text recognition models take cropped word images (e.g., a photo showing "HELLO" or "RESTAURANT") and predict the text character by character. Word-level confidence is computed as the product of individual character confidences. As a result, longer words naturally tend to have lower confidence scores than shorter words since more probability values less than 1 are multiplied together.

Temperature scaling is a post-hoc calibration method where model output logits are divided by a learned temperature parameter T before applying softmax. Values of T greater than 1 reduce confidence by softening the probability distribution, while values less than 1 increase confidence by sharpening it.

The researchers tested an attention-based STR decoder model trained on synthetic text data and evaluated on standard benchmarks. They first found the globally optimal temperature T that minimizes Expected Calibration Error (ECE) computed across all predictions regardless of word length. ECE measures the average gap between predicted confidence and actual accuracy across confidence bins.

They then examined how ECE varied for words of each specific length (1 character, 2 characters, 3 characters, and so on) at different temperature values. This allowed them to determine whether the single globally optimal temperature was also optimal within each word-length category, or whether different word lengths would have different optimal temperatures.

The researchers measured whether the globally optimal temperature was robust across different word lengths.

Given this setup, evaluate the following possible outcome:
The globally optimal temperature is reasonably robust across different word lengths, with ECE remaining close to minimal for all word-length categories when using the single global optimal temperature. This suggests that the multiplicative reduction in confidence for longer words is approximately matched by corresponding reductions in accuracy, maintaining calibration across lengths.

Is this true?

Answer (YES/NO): YES